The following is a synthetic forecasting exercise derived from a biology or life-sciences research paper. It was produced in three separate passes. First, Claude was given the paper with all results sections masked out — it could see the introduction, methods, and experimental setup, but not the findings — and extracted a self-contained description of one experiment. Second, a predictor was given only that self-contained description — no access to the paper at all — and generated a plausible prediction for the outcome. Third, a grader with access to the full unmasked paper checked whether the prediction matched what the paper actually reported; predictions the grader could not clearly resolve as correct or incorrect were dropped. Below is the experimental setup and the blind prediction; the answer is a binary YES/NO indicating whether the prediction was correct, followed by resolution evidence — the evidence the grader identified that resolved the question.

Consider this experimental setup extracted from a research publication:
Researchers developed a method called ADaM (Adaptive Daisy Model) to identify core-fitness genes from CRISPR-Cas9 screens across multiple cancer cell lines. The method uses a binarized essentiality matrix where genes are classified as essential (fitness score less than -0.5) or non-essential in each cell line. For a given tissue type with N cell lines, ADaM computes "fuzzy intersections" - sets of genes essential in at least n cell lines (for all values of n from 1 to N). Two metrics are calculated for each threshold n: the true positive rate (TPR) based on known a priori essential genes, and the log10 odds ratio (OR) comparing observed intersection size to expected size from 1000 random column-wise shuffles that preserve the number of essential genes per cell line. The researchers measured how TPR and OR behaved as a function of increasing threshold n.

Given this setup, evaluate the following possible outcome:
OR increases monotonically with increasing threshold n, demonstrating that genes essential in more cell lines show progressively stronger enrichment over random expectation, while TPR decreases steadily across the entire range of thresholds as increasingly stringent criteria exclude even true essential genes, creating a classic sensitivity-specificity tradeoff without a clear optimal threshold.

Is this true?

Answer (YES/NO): NO